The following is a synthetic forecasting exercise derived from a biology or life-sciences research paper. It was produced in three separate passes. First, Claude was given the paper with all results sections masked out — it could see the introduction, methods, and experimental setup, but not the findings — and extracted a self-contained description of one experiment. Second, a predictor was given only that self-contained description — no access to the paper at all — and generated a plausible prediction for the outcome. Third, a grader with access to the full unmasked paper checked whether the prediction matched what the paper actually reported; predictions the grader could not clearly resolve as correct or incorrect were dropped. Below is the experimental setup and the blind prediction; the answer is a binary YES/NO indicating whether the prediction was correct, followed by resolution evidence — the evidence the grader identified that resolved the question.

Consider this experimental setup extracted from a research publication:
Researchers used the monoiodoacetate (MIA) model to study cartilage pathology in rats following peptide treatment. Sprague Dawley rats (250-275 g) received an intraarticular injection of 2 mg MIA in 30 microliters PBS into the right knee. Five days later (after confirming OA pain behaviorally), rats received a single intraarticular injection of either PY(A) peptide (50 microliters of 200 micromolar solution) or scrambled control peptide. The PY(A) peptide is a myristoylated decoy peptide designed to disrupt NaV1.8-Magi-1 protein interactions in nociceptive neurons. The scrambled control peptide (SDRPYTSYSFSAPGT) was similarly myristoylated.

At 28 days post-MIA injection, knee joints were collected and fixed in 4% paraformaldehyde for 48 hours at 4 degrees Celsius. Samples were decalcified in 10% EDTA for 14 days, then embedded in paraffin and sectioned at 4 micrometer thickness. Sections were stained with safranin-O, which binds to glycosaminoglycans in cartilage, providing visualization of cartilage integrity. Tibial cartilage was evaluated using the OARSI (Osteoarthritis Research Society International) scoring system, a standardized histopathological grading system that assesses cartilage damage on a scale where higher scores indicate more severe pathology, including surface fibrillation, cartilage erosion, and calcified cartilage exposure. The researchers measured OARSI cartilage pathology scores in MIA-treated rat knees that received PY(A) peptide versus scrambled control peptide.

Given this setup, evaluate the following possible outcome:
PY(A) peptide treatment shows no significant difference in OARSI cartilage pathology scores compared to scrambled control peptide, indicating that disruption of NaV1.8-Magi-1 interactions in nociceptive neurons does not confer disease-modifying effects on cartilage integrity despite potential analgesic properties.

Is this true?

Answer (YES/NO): YES